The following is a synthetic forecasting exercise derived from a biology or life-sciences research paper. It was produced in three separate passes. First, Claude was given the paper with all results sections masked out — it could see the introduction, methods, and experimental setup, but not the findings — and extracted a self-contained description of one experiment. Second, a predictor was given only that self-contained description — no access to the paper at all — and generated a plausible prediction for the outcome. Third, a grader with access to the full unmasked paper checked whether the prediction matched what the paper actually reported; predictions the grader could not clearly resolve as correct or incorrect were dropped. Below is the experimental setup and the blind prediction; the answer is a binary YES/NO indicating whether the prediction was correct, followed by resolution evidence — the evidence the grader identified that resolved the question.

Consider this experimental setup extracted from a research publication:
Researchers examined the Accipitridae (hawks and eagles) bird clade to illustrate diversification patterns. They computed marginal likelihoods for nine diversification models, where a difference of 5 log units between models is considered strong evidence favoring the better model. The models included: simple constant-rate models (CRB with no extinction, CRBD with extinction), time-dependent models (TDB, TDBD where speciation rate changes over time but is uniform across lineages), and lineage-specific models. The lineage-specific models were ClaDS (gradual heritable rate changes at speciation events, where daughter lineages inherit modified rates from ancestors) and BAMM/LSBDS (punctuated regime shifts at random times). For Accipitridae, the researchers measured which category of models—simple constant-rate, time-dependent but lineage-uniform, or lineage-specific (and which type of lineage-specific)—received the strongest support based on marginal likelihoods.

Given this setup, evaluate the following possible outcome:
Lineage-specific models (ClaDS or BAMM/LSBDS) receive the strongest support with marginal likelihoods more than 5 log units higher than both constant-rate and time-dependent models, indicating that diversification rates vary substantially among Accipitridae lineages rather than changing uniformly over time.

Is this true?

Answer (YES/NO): YES